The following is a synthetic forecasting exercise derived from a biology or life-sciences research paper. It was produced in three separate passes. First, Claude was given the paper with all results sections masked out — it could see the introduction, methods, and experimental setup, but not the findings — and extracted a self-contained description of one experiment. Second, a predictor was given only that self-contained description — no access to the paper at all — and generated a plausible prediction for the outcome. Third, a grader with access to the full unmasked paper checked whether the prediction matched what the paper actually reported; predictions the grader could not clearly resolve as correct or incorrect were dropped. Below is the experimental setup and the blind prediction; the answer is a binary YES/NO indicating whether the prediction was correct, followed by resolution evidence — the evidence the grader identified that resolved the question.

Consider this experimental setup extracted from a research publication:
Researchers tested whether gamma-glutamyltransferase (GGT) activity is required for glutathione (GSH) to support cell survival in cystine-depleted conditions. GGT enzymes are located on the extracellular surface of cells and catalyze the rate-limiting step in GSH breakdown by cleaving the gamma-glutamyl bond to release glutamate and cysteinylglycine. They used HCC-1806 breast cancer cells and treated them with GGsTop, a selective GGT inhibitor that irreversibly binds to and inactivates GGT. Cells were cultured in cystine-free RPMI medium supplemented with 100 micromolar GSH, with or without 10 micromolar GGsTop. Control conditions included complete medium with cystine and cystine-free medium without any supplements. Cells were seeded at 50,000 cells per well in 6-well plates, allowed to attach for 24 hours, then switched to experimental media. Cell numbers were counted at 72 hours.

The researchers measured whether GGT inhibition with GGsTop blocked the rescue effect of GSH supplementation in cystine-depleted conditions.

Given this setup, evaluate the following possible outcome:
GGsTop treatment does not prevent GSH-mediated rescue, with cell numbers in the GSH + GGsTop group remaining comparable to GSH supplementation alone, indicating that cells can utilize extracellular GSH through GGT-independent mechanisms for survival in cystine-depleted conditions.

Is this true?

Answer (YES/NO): NO